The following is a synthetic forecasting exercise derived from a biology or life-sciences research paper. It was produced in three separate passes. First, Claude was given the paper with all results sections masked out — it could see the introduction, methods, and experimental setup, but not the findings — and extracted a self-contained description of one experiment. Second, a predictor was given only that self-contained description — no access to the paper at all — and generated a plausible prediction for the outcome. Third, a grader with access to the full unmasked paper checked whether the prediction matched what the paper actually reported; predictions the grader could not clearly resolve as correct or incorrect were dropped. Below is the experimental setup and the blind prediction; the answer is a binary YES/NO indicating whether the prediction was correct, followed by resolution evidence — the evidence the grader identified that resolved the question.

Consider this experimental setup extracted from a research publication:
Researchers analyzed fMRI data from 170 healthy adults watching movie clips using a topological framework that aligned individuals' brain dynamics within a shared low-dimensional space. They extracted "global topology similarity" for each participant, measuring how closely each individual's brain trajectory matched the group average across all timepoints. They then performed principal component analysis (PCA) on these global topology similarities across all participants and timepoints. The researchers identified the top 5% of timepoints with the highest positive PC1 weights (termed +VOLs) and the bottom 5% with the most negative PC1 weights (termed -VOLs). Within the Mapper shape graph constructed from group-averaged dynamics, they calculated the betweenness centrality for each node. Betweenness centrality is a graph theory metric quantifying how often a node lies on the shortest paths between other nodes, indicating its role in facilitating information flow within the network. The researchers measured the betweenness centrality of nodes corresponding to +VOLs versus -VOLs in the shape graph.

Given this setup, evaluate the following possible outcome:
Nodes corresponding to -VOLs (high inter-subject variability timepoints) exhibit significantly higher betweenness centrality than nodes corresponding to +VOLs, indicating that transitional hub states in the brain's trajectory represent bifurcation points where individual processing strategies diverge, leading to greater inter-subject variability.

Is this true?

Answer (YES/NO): YES